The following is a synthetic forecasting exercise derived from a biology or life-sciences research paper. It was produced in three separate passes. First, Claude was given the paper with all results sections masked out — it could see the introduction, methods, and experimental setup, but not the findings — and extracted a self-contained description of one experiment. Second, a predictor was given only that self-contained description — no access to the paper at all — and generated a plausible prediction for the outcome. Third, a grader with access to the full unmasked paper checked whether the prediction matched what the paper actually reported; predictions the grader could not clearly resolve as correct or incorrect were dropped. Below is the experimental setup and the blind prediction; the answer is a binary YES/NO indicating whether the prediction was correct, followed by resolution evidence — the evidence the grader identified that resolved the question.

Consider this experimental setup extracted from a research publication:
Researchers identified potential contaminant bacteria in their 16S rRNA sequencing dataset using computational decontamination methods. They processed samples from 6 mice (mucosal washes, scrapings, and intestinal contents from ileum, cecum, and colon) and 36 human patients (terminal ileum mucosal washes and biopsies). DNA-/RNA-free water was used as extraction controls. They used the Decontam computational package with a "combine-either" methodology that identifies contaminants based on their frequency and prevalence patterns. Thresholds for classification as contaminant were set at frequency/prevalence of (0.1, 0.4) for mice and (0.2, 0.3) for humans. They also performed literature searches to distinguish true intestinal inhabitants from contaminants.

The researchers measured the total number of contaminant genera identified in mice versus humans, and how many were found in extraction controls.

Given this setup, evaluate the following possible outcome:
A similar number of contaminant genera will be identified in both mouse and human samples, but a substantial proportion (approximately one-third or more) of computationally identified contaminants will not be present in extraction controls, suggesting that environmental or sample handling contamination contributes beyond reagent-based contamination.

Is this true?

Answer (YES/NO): NO